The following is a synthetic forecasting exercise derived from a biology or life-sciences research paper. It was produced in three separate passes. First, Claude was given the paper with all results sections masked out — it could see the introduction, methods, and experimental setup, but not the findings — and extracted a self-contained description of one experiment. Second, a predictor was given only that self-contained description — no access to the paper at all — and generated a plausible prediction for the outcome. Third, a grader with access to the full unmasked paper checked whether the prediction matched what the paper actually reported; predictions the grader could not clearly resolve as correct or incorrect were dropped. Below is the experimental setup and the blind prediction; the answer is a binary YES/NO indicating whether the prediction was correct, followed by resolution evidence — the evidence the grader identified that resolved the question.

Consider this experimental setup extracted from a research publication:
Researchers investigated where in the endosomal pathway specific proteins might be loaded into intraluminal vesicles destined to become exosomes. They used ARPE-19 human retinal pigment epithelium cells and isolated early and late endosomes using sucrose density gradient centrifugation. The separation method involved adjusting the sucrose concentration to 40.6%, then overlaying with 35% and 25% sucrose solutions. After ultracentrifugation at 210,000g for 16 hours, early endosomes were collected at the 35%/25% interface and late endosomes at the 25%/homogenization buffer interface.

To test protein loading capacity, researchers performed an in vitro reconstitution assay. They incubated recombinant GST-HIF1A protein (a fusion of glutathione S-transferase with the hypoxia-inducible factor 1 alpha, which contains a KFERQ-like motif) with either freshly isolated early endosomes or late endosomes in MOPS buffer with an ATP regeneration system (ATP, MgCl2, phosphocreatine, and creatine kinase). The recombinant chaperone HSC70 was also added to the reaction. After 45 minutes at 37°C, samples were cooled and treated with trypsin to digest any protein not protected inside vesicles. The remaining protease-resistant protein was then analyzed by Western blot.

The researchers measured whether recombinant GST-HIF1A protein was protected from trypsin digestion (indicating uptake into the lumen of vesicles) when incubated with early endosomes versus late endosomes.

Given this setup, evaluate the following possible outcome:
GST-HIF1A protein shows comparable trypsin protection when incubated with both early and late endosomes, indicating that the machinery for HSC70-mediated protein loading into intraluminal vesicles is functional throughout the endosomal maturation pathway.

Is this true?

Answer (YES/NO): NO